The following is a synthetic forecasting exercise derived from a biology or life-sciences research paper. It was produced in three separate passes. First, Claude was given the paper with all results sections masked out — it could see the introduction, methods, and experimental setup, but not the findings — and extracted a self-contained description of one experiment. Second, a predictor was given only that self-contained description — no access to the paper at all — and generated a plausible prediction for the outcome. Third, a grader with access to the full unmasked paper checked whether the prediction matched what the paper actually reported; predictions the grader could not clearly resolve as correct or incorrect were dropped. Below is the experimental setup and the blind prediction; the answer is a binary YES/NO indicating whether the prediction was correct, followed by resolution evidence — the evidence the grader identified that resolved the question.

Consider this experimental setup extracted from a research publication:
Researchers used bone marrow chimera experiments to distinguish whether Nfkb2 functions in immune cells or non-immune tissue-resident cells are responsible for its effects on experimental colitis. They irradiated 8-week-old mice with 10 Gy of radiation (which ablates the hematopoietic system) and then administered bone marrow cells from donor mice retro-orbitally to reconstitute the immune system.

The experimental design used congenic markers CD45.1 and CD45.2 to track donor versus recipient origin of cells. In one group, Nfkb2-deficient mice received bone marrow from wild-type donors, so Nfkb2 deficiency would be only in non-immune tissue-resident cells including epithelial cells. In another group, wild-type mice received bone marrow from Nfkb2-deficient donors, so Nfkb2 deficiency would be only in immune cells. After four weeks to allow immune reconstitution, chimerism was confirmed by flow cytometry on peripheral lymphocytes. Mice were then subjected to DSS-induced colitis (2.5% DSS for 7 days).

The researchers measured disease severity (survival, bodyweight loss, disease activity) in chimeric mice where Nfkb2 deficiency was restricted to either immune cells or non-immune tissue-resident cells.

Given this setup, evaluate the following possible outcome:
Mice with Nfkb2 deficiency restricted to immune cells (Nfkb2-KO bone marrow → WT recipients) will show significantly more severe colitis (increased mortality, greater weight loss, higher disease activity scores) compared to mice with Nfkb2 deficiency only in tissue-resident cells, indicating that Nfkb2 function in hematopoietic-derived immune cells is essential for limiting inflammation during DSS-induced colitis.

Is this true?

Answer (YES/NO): NO